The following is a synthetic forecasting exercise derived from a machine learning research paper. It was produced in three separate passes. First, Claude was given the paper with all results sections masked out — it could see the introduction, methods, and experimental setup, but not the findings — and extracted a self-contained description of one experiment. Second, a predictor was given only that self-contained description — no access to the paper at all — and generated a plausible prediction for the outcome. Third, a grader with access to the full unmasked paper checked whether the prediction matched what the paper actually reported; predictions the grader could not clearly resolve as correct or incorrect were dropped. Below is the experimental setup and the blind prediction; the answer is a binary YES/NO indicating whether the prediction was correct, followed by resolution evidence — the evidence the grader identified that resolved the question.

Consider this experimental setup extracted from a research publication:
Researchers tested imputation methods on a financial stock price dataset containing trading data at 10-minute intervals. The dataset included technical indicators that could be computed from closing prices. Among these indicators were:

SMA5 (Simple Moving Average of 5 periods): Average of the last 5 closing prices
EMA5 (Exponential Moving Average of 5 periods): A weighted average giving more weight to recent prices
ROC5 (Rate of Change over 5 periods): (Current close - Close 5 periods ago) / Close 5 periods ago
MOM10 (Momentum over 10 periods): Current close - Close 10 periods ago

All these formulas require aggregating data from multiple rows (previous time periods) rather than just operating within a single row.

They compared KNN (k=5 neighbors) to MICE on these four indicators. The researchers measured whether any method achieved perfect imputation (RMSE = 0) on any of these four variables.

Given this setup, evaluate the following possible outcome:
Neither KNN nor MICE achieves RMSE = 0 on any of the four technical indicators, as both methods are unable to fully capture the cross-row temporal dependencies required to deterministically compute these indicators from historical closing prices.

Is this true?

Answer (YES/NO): YES